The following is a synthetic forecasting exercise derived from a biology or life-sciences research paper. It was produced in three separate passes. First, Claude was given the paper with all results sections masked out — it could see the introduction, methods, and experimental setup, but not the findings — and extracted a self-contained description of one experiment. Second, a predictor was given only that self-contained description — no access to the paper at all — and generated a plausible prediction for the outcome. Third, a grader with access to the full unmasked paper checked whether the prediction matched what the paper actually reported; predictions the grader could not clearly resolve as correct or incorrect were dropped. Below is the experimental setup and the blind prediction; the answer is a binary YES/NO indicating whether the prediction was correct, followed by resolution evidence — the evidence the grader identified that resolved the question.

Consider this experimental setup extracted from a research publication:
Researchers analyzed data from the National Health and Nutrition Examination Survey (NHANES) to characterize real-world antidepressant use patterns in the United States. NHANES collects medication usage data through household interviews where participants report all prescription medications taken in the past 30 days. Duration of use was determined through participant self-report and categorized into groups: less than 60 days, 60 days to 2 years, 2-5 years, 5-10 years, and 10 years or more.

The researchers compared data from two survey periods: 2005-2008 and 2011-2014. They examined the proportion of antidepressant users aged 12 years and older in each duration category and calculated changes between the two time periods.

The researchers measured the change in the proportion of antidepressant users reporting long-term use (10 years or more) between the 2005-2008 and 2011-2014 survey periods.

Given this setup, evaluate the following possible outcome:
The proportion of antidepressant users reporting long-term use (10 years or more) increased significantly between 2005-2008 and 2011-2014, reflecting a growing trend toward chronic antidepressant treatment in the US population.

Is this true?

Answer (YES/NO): YES